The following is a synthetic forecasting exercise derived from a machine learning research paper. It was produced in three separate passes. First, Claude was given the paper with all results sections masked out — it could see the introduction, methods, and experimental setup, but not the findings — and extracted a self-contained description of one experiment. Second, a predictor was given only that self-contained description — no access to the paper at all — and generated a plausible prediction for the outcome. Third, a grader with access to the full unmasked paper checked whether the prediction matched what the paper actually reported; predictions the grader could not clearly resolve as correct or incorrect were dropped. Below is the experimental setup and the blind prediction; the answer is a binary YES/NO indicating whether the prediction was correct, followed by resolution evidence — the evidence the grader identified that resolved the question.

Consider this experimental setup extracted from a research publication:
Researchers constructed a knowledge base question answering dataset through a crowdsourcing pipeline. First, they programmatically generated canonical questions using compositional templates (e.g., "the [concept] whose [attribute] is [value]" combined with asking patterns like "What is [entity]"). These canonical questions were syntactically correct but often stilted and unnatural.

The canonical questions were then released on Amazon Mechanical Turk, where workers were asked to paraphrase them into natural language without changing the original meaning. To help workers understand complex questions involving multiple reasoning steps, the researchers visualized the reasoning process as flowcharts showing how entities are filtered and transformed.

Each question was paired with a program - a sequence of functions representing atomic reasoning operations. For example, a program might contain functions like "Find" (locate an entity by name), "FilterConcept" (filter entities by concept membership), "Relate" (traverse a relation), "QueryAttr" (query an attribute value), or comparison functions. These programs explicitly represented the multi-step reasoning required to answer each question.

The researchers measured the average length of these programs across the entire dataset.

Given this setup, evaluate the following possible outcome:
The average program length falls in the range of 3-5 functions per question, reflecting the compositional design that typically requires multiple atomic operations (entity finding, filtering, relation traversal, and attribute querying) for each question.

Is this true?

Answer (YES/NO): YES